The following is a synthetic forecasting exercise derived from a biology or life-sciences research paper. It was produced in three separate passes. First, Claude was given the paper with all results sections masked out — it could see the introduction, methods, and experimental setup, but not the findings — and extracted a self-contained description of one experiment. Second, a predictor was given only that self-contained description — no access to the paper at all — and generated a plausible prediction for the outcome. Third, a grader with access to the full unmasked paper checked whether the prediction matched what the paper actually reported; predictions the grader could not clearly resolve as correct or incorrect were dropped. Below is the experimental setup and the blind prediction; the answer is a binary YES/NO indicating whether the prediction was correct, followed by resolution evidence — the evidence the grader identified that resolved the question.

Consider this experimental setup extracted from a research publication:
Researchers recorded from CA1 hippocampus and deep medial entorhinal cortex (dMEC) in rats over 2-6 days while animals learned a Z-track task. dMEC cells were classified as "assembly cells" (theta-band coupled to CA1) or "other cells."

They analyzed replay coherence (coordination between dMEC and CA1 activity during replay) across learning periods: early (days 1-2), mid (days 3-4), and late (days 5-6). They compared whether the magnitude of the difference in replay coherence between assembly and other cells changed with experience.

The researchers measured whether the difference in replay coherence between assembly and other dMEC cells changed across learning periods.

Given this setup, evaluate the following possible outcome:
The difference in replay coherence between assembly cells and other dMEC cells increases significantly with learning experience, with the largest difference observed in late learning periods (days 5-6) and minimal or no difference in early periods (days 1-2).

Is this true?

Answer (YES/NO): YES